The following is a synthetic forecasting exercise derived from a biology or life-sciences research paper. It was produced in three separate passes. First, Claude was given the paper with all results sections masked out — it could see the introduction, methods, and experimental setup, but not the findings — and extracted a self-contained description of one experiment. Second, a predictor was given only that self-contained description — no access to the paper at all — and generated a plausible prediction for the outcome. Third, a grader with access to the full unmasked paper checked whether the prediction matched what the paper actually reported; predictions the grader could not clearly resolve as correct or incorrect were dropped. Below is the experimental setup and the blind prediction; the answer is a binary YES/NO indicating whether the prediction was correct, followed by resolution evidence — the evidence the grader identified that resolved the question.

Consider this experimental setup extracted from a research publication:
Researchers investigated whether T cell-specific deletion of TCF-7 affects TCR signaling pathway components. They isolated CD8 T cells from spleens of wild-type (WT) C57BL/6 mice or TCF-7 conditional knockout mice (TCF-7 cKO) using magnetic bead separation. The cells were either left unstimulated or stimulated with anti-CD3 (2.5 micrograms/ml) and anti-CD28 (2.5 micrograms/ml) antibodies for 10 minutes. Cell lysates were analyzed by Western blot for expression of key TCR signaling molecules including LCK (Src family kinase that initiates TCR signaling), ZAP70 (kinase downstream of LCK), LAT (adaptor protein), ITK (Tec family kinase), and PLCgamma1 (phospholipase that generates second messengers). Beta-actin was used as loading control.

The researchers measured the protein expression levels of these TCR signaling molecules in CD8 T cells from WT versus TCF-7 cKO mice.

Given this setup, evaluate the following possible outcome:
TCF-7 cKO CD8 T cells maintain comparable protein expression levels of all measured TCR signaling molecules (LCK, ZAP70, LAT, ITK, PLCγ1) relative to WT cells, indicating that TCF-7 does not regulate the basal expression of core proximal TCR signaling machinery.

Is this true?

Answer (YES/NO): NO